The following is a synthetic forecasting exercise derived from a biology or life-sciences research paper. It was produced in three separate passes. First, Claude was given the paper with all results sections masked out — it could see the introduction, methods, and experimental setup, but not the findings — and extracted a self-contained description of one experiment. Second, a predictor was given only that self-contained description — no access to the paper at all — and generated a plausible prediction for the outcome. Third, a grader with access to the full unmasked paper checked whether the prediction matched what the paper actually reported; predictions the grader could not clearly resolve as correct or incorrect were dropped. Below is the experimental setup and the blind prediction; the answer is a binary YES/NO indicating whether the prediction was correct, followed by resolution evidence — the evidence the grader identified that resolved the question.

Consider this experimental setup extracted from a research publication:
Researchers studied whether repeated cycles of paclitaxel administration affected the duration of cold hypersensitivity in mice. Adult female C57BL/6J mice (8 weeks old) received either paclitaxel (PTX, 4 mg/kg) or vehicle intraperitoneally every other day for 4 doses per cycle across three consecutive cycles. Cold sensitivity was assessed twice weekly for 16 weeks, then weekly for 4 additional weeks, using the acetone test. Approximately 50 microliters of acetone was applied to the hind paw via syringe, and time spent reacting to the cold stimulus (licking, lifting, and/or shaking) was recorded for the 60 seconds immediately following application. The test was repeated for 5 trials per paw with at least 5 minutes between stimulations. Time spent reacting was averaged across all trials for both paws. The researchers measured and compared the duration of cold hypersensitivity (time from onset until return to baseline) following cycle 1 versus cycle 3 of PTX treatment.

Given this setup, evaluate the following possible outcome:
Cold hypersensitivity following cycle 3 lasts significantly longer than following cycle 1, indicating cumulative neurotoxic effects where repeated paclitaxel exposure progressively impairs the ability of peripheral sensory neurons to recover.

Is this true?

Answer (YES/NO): YES